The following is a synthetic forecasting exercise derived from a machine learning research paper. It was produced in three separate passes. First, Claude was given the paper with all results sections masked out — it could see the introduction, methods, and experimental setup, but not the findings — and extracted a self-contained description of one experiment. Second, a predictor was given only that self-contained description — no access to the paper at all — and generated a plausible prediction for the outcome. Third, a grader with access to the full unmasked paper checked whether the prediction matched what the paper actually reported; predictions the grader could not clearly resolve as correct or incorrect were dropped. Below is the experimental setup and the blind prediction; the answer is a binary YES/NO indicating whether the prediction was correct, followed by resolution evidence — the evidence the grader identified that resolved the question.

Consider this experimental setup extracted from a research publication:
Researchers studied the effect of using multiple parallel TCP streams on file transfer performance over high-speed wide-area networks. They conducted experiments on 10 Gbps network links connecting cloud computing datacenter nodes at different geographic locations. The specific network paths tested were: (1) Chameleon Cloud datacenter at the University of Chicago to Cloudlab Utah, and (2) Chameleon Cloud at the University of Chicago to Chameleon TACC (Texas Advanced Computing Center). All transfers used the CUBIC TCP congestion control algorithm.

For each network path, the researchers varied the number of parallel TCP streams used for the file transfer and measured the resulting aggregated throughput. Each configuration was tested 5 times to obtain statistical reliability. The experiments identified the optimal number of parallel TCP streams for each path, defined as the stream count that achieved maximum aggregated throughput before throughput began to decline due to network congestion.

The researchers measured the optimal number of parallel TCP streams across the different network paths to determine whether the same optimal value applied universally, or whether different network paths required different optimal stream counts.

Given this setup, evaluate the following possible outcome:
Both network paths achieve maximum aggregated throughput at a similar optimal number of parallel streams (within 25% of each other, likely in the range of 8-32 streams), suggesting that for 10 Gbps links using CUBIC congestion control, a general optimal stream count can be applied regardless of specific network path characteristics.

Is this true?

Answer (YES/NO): NO